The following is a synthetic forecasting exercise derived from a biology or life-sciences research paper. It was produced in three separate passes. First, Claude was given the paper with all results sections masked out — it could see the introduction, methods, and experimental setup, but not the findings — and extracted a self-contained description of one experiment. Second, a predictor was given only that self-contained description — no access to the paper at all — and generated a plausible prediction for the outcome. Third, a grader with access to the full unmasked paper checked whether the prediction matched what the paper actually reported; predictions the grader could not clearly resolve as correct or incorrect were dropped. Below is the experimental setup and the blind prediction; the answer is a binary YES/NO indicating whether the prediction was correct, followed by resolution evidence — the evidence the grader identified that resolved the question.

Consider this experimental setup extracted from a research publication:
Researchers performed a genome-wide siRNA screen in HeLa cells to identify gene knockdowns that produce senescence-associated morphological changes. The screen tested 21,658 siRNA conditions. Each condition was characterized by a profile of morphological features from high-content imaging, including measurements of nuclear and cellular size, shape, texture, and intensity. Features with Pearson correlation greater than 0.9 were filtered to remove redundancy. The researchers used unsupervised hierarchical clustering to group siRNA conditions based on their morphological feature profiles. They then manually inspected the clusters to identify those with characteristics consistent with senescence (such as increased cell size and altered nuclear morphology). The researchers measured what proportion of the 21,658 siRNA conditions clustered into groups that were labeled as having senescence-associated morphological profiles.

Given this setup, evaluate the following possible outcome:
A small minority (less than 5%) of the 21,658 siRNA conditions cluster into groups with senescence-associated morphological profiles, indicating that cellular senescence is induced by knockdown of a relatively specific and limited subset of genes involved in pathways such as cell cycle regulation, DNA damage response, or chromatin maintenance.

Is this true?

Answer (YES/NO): NO